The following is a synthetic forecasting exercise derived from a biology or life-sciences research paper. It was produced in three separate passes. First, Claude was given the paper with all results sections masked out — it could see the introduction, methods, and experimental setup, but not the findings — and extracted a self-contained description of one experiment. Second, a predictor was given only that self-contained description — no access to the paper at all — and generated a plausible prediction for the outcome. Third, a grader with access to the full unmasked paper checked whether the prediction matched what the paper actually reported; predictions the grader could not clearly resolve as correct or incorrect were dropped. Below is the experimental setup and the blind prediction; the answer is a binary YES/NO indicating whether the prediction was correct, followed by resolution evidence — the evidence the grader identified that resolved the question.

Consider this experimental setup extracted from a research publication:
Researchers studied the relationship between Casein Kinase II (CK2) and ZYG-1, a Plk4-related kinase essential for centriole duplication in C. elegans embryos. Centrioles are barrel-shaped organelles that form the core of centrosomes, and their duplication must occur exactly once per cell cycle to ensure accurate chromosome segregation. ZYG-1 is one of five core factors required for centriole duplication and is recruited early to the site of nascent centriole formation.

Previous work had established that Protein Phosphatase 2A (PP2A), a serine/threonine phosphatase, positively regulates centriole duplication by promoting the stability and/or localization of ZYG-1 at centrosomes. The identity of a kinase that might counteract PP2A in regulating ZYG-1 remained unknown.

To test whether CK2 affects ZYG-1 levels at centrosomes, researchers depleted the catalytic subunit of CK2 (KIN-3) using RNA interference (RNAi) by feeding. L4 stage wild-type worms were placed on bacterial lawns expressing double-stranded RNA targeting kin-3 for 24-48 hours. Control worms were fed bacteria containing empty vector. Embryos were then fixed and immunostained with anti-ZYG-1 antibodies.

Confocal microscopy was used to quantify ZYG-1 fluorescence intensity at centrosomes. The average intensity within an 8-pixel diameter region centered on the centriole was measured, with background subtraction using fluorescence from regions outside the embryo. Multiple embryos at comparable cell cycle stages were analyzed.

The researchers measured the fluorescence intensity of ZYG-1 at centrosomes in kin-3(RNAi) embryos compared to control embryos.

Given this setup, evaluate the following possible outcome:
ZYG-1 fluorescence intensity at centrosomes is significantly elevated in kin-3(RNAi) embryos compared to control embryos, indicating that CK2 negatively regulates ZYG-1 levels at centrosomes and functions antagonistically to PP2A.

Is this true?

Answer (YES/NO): YES